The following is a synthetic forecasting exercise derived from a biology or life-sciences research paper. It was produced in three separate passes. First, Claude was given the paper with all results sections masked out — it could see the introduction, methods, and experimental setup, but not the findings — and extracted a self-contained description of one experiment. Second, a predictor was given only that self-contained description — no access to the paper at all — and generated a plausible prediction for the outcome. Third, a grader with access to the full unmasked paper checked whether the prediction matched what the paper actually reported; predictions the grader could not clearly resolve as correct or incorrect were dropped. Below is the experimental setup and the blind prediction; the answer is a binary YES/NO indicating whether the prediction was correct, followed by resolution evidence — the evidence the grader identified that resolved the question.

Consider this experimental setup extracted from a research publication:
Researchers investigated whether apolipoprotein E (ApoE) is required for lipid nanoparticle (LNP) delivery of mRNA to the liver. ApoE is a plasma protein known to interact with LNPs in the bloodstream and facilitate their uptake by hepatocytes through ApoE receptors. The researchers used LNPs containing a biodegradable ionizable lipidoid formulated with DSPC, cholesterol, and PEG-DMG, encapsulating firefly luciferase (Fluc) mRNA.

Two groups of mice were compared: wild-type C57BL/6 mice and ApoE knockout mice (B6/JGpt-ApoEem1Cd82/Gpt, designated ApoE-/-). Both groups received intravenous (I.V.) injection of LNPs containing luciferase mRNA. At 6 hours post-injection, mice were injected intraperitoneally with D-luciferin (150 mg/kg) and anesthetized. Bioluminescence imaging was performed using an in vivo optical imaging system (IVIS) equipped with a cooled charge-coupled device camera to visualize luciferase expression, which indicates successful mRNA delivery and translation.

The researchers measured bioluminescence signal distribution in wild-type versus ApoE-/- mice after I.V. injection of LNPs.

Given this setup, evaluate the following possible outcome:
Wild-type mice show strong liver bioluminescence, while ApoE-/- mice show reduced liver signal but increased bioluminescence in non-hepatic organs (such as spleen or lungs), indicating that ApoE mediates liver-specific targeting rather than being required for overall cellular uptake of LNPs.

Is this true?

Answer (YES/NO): NO